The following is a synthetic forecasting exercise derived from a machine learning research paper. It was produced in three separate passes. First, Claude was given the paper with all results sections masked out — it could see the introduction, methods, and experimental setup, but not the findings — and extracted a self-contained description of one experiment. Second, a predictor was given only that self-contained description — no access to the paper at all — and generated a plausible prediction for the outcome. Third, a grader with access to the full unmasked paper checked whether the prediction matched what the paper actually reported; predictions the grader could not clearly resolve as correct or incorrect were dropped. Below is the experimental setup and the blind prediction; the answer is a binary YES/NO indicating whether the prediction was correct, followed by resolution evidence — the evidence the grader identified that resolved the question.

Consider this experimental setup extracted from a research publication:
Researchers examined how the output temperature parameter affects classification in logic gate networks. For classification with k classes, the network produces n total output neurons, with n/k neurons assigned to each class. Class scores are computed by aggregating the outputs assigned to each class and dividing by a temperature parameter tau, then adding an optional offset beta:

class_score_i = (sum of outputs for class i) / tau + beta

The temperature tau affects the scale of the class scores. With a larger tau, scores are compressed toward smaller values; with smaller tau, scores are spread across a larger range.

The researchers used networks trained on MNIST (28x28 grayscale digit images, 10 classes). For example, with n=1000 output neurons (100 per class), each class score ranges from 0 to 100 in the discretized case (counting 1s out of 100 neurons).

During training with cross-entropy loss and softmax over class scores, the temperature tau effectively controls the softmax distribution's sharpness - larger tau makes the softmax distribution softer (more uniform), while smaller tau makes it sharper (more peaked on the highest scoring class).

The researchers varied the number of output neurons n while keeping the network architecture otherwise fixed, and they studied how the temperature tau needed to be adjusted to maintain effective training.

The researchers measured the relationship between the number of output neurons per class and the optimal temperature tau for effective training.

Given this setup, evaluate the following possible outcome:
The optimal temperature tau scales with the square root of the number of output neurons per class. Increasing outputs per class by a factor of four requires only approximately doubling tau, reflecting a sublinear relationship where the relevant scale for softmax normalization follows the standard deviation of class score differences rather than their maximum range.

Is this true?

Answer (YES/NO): NO